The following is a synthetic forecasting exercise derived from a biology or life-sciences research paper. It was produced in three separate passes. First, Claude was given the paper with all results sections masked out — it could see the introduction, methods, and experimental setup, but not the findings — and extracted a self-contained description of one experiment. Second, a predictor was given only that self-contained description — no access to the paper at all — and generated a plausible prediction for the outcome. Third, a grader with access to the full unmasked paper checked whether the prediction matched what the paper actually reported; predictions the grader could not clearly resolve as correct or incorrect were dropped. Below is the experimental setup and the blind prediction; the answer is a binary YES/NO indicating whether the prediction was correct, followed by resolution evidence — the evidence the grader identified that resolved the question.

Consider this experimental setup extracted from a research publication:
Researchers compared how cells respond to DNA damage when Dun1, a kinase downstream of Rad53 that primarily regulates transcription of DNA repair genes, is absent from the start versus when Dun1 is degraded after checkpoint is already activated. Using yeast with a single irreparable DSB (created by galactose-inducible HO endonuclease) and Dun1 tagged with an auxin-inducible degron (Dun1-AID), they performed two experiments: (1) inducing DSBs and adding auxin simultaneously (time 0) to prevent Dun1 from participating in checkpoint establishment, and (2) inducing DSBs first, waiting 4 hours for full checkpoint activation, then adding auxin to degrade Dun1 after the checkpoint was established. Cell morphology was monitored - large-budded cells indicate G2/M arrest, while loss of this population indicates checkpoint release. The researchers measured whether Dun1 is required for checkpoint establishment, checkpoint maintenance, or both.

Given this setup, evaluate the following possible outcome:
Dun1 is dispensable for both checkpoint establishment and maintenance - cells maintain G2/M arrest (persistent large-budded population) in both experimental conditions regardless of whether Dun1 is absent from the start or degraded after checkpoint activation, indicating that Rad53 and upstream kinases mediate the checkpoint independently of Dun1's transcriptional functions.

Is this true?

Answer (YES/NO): NO